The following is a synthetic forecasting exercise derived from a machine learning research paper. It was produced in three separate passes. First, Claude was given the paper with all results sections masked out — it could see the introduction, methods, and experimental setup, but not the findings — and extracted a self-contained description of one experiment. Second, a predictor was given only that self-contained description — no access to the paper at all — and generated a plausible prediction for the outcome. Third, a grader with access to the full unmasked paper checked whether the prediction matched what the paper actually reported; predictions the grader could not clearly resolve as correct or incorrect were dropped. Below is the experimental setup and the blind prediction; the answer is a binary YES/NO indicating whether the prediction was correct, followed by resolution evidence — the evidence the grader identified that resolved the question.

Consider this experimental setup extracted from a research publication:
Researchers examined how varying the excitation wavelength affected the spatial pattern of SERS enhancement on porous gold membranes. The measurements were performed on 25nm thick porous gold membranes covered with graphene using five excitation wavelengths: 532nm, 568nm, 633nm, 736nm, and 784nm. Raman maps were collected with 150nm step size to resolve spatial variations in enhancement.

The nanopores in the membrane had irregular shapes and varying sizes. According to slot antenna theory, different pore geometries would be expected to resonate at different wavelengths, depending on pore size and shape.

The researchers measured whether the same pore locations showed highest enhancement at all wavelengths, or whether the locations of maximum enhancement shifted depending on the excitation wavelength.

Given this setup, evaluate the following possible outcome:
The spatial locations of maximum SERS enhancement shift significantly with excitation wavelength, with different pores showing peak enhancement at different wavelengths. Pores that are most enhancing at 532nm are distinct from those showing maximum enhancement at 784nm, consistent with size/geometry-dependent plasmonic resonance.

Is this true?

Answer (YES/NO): YES